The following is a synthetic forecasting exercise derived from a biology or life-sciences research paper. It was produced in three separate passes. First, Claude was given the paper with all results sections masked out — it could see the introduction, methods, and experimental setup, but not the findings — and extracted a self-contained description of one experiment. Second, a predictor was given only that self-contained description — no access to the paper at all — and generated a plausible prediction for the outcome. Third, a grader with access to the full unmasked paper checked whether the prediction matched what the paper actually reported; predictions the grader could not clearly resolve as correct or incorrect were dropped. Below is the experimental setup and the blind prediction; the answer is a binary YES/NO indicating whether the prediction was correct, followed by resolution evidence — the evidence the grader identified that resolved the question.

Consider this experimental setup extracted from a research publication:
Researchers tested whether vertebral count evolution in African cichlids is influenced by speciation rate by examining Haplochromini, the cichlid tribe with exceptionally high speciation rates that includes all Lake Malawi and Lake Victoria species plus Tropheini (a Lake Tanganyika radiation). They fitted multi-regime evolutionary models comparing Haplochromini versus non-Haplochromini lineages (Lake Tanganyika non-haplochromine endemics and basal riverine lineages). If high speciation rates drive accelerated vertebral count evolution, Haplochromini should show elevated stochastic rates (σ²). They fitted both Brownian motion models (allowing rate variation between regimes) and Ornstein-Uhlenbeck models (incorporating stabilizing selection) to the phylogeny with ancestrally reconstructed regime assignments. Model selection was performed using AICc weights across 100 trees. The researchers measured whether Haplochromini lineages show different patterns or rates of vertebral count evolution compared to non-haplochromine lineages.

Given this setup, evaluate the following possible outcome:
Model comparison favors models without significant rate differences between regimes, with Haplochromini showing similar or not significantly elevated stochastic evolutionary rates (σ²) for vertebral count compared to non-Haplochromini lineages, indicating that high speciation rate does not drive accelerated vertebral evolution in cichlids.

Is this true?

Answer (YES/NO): NO